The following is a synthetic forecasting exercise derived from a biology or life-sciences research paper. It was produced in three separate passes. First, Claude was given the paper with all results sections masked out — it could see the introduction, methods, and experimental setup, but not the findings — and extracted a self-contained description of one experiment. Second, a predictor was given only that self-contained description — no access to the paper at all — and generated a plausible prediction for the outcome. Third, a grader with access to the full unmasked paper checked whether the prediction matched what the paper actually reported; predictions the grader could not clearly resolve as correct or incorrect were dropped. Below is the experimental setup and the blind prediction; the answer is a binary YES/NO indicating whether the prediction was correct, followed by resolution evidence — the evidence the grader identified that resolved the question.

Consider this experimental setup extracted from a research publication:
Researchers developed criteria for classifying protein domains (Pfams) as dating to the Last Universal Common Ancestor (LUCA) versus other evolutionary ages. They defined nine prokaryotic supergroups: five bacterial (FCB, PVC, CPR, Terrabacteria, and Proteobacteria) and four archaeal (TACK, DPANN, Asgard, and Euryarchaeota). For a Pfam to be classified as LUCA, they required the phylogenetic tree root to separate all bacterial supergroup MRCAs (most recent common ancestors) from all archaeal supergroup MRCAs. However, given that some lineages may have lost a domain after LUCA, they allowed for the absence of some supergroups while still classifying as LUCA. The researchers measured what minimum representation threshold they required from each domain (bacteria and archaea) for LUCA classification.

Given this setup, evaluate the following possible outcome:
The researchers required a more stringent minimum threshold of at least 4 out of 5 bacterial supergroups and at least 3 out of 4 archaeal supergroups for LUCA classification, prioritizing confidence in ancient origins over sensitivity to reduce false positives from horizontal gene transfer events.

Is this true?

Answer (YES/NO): NO